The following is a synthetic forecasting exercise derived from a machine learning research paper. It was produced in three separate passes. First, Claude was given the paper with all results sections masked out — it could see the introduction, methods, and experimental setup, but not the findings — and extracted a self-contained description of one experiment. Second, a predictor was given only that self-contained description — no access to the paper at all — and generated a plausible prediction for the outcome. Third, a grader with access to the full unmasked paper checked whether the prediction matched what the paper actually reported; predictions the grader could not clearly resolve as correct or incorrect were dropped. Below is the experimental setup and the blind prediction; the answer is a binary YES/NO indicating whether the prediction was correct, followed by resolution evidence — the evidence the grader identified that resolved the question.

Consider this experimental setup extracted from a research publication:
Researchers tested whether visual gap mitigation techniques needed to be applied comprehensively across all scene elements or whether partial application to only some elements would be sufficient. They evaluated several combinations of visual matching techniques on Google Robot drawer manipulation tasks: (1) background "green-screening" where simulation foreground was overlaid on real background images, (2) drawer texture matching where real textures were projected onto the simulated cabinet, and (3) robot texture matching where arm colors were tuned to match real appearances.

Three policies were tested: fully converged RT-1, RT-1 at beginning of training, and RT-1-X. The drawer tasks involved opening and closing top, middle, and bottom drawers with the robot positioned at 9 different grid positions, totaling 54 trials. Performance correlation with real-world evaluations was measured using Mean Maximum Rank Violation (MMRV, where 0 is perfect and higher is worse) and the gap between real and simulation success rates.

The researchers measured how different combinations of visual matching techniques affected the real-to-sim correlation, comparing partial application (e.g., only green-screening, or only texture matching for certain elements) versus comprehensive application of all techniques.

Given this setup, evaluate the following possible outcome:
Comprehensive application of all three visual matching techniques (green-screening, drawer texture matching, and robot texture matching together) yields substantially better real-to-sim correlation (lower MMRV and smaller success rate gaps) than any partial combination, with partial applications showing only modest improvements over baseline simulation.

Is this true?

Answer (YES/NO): NO